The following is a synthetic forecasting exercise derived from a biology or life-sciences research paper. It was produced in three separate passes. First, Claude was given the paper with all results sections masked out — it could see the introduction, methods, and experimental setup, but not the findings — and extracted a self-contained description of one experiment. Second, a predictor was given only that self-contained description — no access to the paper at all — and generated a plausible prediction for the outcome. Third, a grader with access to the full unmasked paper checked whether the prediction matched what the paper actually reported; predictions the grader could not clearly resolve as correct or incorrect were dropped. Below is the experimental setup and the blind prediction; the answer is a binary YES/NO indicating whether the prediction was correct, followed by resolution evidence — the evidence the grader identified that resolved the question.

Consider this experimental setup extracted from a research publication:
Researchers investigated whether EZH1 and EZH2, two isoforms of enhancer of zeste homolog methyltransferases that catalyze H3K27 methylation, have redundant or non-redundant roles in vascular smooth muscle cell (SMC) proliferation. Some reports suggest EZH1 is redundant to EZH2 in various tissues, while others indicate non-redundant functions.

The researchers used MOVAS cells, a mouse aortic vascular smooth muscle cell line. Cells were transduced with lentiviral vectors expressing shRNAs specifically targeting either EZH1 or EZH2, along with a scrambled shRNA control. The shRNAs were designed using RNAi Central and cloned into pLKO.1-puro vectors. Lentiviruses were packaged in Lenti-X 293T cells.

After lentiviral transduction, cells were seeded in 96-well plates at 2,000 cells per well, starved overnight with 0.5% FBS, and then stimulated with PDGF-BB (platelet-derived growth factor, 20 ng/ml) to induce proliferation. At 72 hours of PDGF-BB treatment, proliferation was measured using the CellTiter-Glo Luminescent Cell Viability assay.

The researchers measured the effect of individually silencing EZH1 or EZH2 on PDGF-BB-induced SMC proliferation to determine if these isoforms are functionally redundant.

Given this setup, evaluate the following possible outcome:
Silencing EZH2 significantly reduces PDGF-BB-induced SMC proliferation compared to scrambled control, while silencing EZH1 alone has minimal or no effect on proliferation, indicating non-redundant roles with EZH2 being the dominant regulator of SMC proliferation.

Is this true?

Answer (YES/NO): NO